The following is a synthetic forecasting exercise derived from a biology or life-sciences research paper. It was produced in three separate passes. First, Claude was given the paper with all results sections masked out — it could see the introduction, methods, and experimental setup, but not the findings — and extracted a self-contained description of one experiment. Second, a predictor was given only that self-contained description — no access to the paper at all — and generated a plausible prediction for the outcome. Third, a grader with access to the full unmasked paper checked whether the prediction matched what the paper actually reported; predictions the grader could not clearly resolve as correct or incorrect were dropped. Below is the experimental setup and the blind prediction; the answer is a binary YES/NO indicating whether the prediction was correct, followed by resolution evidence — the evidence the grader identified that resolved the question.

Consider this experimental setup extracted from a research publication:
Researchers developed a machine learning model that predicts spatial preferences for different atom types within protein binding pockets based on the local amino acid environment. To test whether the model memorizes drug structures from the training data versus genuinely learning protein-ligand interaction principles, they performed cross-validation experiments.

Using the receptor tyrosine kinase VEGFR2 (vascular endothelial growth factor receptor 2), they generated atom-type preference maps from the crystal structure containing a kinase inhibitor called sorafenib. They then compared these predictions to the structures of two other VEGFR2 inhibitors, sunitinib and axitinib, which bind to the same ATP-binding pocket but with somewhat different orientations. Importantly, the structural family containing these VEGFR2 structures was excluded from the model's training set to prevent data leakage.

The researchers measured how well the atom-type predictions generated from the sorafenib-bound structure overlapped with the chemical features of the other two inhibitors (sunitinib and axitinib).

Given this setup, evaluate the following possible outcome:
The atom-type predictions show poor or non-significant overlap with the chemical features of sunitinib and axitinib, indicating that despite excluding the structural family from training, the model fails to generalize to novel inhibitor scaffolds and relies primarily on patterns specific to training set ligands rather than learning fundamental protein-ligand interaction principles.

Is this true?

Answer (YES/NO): NO